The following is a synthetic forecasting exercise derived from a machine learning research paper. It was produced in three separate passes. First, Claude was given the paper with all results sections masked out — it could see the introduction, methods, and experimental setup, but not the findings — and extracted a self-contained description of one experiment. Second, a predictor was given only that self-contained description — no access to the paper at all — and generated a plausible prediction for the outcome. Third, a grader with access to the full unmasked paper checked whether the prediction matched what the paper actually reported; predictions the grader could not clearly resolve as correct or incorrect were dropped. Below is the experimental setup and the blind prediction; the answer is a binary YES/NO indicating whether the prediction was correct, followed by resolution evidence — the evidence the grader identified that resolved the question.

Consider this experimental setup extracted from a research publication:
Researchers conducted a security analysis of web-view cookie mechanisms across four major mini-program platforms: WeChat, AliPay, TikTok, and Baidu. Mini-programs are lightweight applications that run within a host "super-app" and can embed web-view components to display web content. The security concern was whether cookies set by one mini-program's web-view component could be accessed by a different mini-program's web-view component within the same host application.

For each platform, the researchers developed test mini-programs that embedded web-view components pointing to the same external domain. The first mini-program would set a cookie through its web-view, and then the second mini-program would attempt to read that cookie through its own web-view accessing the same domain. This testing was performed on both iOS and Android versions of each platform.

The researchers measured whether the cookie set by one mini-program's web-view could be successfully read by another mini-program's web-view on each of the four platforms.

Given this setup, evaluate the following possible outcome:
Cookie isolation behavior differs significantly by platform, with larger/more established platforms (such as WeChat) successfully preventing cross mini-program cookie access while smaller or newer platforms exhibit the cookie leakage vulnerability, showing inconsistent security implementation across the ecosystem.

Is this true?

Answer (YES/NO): NO